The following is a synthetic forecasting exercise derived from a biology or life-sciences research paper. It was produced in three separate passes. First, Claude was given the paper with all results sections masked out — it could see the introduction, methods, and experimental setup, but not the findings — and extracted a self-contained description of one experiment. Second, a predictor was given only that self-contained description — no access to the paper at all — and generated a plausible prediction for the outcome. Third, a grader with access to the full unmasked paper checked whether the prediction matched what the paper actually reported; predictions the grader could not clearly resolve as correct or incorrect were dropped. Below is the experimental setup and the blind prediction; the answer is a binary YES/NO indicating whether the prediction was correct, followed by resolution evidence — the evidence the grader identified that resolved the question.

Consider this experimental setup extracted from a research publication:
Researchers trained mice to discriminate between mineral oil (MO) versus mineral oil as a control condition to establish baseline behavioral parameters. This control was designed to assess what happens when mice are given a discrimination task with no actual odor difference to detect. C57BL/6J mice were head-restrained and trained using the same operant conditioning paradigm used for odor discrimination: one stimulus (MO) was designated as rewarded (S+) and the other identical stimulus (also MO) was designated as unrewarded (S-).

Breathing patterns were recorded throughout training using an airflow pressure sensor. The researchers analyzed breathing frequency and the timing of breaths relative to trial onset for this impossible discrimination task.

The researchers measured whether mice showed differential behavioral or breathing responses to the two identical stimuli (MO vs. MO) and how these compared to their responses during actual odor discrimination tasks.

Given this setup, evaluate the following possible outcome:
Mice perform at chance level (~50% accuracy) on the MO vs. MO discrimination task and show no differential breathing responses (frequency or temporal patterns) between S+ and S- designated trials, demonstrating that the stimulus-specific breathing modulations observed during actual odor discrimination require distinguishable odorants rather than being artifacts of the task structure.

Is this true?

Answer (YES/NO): YES